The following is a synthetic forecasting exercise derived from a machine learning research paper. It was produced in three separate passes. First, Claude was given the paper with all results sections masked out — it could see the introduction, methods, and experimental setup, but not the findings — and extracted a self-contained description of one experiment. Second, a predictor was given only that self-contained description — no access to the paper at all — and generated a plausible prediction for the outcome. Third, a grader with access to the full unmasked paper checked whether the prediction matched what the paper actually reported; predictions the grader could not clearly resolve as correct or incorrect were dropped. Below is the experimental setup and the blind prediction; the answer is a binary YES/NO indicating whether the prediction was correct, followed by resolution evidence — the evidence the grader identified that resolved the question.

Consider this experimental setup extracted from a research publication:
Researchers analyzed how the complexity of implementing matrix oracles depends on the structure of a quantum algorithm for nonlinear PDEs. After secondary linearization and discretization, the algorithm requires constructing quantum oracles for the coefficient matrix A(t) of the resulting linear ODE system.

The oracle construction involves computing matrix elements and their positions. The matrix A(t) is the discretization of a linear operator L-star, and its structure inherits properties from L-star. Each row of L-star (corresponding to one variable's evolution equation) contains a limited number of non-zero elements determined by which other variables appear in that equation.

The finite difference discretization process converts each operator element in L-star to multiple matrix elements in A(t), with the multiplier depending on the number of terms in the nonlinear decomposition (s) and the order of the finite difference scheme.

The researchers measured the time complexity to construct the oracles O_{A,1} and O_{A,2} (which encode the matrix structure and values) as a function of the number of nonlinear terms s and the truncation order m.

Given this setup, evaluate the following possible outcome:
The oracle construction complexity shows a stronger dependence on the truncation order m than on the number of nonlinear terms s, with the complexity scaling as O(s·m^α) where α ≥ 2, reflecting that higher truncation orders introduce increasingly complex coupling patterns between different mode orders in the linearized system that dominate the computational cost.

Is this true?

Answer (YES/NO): YES